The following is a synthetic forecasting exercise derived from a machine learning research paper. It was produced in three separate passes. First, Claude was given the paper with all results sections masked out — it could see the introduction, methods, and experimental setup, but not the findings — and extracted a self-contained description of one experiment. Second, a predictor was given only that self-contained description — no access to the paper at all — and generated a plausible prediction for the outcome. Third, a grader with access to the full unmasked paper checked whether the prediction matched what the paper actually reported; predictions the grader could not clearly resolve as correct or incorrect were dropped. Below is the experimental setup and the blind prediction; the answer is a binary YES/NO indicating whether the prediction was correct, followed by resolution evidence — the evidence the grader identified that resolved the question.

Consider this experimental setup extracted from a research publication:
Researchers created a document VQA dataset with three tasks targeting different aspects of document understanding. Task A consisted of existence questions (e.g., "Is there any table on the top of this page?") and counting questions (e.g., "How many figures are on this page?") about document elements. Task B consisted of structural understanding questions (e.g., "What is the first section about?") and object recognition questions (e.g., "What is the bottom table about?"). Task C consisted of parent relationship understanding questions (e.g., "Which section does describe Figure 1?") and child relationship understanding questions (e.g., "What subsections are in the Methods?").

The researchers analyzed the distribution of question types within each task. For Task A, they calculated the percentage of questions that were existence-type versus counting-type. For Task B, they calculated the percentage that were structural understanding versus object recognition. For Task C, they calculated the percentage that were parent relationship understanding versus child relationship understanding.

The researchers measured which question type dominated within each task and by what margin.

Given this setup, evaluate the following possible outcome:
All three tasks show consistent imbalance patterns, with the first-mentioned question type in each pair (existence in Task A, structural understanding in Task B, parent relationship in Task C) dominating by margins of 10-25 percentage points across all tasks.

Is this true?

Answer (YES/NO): NO